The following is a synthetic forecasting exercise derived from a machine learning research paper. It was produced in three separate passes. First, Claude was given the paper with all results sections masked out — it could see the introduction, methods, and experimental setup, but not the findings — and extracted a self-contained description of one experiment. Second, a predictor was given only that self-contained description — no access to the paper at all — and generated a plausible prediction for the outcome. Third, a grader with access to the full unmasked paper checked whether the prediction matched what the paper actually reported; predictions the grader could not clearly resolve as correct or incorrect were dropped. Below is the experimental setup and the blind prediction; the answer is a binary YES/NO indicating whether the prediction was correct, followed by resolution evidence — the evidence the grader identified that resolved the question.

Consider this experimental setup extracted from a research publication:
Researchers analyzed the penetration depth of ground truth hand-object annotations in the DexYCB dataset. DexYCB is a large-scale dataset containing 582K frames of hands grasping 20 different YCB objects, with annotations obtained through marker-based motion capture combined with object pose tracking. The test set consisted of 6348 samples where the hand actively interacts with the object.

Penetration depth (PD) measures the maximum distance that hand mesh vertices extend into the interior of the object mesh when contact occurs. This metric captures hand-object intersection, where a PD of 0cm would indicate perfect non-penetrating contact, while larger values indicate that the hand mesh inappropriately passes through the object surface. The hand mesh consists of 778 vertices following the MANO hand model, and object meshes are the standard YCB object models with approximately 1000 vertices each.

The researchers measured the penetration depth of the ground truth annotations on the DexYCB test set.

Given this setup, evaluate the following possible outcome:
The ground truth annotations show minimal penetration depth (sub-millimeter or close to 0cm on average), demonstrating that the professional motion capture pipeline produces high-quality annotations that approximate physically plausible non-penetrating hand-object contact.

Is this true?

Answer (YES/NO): NO